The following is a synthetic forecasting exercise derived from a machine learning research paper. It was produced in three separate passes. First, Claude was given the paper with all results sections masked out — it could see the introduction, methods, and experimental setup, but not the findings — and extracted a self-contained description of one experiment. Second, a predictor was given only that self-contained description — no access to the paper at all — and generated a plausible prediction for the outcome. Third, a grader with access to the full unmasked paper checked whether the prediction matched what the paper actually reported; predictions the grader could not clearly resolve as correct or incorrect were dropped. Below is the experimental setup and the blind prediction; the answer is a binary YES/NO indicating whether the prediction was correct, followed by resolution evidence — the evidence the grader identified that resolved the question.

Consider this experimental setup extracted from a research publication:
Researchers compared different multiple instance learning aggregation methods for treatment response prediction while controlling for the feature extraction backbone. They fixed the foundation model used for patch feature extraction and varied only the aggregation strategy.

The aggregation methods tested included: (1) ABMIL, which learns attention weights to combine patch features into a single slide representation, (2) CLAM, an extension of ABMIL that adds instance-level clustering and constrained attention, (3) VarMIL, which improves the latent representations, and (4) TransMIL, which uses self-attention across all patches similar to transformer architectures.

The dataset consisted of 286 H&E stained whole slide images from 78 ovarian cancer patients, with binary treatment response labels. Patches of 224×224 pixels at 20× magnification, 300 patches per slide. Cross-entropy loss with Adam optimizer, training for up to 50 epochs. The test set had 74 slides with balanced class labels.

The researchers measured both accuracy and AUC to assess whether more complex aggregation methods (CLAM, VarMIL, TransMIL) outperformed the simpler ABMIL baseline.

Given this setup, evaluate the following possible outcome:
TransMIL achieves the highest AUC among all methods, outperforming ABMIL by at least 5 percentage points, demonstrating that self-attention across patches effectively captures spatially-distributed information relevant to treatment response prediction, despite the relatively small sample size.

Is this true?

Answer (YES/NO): NO